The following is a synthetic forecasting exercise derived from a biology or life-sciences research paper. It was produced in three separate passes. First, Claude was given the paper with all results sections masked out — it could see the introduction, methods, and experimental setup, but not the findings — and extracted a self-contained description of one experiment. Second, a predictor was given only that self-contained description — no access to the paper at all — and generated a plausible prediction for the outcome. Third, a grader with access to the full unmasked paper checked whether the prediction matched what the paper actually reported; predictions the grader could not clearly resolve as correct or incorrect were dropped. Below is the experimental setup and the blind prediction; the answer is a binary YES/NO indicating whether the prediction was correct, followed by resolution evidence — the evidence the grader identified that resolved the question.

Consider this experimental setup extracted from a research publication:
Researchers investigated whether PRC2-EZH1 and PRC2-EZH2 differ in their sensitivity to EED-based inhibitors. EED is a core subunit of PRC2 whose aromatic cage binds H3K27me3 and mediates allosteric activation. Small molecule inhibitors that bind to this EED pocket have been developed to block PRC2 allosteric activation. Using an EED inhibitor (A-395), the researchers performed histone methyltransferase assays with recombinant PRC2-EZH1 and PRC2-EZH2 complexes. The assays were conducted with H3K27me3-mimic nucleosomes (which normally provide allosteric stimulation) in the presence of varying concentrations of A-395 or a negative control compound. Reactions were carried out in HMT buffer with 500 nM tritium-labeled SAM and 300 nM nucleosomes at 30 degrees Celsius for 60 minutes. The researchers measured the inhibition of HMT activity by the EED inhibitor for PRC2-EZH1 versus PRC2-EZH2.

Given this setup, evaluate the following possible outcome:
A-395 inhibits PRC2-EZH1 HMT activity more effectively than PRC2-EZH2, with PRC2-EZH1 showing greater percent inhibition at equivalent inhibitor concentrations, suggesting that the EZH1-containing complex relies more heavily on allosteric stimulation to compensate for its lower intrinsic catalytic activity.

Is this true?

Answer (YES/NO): NO